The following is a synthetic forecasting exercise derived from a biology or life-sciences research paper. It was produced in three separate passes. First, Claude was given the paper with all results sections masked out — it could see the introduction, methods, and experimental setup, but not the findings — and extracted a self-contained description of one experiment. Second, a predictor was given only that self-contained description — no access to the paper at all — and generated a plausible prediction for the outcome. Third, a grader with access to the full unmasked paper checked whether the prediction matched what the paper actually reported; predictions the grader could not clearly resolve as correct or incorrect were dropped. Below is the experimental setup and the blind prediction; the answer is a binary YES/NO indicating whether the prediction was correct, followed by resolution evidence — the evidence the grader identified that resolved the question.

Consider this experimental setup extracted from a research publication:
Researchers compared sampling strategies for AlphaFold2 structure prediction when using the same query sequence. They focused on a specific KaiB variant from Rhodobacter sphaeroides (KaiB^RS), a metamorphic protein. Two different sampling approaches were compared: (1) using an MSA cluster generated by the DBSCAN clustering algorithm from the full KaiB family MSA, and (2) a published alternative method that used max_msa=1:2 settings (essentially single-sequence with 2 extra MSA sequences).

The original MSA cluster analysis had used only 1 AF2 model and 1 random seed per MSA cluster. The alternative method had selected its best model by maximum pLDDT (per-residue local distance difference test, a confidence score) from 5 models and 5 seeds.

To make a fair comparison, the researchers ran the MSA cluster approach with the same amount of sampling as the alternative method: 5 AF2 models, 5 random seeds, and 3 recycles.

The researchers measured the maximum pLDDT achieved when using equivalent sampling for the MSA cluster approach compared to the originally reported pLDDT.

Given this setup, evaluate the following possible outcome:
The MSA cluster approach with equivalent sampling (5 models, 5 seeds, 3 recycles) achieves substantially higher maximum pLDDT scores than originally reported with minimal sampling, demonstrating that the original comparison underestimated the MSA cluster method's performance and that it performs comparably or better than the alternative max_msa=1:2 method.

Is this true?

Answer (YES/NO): NO